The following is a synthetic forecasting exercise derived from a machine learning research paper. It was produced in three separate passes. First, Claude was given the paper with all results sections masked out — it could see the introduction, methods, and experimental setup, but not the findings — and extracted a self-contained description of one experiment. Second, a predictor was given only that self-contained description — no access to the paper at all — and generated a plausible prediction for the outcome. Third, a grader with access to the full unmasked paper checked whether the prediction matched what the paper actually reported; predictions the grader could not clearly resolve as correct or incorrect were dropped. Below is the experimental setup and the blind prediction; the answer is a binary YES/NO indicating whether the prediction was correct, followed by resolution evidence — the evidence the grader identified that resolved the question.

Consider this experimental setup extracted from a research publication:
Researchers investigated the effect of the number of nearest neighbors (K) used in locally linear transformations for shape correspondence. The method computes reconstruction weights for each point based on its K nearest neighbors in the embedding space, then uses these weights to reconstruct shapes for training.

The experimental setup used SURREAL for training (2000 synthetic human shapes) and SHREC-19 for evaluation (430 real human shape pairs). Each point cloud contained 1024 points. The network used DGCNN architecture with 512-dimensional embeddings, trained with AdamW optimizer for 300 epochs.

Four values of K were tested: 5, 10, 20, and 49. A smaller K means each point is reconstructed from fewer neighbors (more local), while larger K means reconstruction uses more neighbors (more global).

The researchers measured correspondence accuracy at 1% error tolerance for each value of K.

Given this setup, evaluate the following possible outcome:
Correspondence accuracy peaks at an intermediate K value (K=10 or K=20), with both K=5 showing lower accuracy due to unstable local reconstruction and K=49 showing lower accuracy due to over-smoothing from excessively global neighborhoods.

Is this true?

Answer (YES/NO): YES